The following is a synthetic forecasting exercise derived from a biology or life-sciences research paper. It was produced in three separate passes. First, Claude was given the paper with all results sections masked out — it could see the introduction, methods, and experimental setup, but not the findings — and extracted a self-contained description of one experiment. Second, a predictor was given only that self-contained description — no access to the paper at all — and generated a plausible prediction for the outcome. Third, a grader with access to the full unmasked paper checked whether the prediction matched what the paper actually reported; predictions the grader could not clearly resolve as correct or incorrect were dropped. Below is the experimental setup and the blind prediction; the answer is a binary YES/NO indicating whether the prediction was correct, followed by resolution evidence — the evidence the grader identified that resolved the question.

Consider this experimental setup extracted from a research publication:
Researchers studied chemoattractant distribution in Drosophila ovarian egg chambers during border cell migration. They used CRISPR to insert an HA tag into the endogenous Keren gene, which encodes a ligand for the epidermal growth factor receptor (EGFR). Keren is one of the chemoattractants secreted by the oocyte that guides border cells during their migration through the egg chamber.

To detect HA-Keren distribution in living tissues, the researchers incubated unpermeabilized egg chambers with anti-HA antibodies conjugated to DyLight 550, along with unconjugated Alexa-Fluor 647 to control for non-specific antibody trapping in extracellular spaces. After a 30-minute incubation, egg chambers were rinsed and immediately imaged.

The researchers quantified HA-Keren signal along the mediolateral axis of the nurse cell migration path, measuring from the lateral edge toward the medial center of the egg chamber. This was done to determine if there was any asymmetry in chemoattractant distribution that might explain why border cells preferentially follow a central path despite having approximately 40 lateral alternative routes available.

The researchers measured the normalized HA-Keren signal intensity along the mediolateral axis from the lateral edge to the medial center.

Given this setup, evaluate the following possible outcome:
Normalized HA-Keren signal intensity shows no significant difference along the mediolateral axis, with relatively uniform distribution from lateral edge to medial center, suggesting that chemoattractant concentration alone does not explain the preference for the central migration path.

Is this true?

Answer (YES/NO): YES